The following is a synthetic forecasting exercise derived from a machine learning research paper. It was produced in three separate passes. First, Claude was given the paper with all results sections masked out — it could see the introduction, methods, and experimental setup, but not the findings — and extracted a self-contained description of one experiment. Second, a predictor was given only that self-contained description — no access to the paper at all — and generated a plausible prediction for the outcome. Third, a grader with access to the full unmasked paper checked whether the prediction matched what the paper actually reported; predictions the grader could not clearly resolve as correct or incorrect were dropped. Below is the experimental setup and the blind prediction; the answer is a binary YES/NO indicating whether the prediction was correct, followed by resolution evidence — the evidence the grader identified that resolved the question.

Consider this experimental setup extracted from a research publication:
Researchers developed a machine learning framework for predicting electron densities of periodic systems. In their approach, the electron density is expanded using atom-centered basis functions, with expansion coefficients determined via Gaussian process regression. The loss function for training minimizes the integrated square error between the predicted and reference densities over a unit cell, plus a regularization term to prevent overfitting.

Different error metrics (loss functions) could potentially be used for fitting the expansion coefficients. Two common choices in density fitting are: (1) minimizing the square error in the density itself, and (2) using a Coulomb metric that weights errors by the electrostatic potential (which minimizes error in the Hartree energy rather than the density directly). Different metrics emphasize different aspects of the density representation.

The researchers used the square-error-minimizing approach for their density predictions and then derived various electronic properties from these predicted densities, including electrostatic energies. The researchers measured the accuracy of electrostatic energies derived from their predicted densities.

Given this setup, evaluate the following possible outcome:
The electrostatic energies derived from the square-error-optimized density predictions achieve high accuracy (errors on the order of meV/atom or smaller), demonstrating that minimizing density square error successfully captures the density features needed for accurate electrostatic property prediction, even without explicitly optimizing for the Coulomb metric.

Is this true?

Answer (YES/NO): NO